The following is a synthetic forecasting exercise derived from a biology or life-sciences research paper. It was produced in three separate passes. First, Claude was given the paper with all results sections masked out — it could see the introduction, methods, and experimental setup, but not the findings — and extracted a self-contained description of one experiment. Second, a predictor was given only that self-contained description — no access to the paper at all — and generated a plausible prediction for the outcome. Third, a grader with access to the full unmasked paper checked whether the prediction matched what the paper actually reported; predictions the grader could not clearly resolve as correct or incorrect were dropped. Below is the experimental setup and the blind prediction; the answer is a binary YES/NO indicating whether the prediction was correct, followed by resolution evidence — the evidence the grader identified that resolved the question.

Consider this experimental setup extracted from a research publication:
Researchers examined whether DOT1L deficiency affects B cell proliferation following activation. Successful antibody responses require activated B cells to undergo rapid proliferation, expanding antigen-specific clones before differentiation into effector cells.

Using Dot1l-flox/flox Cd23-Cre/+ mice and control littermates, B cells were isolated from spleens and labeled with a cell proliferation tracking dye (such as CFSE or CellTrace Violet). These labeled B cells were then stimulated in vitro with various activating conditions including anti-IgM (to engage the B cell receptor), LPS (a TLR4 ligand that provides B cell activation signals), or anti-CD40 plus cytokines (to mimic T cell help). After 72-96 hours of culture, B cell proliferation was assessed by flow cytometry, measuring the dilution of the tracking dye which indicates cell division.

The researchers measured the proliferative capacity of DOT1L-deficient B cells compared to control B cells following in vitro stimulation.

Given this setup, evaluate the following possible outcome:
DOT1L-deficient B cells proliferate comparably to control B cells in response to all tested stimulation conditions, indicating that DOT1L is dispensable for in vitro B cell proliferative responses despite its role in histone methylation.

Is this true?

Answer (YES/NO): YES